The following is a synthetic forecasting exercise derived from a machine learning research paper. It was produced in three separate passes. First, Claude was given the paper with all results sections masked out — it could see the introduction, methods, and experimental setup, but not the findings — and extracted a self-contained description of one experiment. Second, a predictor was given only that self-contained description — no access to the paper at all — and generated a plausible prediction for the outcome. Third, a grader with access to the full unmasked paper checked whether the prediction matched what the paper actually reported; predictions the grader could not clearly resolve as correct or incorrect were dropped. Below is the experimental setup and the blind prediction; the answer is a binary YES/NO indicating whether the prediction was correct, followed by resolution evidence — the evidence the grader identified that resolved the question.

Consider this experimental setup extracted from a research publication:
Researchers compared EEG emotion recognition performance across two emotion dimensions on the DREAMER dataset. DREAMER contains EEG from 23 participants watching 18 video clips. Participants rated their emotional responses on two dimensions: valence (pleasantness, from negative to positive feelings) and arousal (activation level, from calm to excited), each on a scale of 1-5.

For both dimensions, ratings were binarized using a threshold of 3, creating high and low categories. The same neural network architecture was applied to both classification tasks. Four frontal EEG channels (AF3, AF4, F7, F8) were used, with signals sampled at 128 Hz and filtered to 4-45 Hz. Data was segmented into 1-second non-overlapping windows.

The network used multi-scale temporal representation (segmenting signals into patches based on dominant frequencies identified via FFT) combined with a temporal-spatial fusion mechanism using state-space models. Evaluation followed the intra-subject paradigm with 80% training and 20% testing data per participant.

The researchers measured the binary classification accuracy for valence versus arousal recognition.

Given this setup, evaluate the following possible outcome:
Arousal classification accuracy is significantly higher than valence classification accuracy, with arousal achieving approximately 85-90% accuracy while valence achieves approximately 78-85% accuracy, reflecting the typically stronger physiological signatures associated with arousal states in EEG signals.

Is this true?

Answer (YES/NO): NO